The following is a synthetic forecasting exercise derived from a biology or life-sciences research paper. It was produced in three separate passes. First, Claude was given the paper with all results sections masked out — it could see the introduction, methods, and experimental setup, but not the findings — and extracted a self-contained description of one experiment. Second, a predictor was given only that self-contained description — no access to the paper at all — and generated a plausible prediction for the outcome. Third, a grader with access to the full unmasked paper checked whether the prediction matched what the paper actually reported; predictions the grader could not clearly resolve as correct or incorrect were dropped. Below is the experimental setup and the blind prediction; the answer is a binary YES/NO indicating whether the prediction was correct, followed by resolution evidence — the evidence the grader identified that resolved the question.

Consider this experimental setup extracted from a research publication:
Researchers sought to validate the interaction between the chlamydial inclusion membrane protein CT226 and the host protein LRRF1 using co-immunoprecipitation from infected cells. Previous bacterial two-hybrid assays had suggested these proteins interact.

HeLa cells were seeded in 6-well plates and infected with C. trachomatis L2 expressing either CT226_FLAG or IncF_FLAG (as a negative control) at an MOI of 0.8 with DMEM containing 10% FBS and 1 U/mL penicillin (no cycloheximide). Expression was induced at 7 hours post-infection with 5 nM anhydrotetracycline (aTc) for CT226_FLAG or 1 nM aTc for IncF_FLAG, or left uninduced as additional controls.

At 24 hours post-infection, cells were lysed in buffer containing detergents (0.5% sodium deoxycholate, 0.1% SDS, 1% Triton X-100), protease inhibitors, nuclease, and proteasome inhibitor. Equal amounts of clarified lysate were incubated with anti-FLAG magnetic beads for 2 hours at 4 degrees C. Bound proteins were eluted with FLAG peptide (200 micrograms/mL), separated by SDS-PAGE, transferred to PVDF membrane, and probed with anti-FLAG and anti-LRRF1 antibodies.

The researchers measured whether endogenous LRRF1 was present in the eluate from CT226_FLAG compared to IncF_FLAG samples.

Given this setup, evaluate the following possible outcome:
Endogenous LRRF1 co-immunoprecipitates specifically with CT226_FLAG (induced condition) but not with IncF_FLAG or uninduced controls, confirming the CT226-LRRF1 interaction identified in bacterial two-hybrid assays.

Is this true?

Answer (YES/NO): YES